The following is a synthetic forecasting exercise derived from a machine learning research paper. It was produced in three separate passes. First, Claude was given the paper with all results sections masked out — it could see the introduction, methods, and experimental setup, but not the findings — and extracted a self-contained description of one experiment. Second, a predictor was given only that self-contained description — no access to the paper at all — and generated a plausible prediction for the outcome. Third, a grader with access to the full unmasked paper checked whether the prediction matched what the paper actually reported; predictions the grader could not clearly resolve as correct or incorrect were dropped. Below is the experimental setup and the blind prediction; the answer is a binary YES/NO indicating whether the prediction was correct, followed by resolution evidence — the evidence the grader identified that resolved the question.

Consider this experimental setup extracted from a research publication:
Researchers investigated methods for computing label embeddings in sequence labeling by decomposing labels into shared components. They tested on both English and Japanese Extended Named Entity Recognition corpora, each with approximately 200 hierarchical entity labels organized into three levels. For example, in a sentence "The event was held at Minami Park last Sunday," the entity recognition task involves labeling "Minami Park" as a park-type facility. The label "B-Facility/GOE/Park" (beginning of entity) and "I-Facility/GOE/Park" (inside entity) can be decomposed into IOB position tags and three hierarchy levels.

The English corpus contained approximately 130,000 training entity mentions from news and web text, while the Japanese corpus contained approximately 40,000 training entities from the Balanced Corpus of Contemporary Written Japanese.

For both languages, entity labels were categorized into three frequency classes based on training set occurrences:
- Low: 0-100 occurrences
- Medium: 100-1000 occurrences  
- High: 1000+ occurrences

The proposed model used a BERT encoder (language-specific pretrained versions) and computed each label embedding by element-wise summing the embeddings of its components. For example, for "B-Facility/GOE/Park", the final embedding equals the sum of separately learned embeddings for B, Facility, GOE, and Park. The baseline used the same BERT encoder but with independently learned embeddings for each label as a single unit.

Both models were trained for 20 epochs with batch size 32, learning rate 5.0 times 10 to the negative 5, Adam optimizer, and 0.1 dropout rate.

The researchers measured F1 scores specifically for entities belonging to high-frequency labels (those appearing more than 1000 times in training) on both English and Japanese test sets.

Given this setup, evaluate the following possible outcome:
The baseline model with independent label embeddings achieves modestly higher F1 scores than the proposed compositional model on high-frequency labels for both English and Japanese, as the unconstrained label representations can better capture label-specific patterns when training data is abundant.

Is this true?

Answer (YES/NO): NO